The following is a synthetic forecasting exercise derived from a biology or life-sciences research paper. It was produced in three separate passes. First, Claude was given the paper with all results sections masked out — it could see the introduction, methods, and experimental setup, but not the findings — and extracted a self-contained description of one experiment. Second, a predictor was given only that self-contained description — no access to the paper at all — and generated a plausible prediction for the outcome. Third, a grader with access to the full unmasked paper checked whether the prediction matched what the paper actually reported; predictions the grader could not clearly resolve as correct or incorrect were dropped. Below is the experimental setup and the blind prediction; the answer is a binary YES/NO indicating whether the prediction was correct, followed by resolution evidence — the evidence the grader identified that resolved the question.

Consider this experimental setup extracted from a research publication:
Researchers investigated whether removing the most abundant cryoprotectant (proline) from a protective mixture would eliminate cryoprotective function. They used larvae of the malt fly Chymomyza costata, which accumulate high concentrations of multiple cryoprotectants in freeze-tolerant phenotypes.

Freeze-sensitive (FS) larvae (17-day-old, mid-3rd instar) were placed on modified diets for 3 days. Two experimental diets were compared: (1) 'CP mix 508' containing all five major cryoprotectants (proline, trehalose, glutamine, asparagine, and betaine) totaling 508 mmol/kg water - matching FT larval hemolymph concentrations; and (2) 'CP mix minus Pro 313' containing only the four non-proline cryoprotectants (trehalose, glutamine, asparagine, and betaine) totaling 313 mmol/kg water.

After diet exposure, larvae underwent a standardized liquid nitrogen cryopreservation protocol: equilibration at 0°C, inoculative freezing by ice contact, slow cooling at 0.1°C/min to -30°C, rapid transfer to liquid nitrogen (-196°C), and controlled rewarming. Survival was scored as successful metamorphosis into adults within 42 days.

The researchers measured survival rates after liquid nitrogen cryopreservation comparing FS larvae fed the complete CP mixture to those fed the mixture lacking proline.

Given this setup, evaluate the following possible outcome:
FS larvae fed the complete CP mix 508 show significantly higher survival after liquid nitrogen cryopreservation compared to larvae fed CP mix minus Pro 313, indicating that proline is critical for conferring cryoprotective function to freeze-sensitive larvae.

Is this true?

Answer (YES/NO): YES